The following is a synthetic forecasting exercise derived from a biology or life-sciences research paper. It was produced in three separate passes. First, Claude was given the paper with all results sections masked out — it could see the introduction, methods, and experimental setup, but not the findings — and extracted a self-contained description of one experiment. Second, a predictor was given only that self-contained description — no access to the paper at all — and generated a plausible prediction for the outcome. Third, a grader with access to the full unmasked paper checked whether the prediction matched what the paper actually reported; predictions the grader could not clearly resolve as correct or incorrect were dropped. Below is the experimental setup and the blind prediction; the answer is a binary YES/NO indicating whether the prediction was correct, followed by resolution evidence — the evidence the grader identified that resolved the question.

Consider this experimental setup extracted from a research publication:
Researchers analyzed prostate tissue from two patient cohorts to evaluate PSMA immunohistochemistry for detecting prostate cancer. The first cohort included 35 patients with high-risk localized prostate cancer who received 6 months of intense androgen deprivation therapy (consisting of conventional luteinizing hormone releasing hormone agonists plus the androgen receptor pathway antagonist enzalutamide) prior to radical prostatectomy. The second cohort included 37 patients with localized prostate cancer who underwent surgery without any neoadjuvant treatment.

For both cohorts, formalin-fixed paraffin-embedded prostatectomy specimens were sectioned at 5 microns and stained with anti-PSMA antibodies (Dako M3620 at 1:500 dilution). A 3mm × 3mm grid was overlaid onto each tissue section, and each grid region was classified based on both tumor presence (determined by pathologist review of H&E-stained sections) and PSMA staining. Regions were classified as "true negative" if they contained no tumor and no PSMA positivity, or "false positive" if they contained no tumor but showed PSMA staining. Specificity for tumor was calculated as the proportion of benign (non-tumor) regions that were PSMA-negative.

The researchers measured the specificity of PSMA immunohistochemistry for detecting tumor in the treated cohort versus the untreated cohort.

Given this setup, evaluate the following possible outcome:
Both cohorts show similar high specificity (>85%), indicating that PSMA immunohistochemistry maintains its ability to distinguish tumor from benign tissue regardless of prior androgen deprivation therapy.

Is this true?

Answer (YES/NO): NO